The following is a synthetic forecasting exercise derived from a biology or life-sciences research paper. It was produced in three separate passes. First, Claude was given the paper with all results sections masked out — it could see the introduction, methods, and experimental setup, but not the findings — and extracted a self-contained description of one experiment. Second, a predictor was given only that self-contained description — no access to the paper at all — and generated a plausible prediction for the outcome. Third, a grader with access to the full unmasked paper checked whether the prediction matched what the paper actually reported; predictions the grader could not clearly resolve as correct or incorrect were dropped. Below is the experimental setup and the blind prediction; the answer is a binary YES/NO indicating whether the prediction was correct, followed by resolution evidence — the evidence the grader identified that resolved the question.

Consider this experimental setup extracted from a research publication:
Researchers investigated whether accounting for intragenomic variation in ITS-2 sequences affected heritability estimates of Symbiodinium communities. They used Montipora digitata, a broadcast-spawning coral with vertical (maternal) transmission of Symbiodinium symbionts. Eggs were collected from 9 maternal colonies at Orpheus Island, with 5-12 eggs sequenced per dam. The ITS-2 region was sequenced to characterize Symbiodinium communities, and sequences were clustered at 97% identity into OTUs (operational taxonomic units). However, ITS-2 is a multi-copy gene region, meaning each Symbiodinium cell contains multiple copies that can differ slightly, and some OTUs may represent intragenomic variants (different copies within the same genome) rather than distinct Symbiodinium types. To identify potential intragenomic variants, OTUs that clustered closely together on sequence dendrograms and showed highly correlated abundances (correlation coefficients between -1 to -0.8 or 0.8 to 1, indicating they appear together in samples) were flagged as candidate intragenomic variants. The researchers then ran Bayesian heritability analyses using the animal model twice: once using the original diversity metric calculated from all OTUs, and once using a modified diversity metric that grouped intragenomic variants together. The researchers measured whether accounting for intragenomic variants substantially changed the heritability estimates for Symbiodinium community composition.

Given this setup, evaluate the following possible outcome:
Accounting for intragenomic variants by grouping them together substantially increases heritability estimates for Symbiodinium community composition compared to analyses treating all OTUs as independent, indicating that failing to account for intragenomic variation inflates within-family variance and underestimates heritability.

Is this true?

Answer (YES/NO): NO